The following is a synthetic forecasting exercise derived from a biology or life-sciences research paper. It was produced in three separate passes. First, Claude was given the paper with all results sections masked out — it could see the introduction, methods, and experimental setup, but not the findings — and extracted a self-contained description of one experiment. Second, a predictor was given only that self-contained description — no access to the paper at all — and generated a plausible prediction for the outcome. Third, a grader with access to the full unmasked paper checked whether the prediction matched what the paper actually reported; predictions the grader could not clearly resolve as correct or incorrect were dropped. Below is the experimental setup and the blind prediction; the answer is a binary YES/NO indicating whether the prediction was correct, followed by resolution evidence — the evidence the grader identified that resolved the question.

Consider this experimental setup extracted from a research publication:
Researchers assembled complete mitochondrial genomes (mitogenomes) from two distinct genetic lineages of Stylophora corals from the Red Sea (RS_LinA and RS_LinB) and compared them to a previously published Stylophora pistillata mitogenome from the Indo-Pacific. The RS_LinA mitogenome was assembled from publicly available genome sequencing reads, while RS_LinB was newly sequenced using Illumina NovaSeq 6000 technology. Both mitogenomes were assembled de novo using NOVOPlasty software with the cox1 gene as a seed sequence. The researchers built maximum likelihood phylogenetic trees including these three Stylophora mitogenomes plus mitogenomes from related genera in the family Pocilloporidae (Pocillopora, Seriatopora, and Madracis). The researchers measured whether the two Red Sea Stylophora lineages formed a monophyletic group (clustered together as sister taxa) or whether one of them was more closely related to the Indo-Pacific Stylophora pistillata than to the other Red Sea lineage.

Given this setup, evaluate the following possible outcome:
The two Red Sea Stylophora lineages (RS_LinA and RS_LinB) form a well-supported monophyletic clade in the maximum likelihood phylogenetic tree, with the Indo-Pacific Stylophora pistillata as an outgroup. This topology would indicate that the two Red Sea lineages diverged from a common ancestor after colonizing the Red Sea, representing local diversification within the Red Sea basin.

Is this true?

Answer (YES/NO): YES